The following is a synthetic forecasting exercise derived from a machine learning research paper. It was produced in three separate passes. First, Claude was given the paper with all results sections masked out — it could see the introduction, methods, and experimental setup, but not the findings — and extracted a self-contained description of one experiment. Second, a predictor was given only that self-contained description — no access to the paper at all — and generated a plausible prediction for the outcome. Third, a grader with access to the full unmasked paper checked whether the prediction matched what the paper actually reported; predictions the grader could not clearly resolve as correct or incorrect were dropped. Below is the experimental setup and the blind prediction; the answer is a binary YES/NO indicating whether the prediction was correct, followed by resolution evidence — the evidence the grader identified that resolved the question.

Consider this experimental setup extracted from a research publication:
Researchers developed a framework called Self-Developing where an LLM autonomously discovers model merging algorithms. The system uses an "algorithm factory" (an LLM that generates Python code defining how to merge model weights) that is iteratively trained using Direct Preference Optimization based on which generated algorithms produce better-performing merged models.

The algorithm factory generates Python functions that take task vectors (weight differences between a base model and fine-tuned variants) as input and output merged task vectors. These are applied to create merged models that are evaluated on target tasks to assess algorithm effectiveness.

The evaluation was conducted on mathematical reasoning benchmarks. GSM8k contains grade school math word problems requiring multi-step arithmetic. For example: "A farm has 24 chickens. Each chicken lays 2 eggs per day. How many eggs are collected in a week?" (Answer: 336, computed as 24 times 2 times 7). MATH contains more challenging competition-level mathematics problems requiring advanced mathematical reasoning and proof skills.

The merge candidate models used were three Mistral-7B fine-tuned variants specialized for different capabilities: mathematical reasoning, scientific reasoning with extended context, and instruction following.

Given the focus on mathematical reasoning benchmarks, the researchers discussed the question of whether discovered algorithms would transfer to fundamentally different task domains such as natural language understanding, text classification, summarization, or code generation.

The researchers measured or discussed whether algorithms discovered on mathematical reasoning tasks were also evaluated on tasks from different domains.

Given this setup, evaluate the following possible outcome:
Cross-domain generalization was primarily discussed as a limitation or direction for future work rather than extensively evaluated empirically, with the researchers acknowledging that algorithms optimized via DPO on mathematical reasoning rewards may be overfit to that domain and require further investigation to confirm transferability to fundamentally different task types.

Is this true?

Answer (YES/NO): YES